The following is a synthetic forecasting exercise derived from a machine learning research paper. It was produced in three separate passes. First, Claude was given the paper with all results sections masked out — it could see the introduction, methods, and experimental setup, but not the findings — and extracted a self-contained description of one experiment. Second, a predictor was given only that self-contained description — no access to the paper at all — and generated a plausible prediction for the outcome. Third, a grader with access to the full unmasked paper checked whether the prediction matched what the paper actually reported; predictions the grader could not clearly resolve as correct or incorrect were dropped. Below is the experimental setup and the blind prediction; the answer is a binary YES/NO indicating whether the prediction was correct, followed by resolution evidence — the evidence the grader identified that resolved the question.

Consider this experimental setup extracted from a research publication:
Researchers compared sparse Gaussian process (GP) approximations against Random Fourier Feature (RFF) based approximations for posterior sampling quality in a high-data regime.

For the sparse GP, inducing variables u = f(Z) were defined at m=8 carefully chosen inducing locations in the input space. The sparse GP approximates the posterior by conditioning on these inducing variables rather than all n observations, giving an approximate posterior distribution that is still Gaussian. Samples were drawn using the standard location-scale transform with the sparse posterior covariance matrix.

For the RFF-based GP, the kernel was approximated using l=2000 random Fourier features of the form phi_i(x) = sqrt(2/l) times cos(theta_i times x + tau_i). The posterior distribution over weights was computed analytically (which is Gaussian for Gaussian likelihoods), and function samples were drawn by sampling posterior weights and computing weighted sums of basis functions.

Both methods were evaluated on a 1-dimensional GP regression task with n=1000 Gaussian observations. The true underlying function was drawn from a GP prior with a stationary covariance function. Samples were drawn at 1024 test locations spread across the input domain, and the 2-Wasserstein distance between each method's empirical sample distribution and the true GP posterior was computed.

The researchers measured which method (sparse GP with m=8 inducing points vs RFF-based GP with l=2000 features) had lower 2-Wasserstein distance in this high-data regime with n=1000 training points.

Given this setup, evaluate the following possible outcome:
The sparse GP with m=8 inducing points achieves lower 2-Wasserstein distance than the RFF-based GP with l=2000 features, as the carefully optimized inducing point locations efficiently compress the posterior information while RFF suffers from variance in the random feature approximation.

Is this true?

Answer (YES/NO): YES